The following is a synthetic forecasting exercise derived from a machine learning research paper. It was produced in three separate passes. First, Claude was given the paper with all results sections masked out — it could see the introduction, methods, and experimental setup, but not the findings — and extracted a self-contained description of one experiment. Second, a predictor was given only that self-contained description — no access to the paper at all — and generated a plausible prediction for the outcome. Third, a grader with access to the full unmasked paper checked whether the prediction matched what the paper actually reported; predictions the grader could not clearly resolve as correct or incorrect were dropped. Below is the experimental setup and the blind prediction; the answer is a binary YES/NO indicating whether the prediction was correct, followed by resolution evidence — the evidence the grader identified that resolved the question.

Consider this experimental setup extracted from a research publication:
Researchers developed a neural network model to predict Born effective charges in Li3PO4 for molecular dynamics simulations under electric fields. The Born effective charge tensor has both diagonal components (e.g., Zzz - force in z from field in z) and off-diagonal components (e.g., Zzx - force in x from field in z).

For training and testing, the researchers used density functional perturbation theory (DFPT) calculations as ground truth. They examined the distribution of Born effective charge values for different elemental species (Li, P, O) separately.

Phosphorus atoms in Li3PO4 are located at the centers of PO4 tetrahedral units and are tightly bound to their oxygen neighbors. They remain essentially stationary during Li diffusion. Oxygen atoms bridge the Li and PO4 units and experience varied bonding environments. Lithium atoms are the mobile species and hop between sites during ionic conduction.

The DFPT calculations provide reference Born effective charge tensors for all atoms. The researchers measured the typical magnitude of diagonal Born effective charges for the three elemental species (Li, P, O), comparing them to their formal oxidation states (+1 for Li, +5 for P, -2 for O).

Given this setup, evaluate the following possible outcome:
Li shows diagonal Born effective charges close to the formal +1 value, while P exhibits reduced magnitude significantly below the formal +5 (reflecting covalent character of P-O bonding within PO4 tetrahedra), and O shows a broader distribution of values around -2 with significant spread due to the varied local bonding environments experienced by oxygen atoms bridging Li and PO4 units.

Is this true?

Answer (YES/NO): NO